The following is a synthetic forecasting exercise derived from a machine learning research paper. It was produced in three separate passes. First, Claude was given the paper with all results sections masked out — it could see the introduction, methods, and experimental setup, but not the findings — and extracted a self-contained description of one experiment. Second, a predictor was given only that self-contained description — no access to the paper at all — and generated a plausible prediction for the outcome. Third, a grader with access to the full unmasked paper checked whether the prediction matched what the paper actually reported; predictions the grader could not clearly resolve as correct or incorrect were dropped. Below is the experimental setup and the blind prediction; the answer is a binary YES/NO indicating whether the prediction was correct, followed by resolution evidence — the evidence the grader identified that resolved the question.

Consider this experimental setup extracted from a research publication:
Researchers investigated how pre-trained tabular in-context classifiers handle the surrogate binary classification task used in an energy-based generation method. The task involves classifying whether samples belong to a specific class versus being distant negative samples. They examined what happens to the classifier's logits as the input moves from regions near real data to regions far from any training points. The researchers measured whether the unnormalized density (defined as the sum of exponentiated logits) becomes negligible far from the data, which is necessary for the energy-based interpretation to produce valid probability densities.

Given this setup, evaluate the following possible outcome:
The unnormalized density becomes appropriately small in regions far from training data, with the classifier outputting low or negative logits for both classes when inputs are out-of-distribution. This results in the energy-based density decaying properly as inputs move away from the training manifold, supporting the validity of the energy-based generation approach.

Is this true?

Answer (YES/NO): NO